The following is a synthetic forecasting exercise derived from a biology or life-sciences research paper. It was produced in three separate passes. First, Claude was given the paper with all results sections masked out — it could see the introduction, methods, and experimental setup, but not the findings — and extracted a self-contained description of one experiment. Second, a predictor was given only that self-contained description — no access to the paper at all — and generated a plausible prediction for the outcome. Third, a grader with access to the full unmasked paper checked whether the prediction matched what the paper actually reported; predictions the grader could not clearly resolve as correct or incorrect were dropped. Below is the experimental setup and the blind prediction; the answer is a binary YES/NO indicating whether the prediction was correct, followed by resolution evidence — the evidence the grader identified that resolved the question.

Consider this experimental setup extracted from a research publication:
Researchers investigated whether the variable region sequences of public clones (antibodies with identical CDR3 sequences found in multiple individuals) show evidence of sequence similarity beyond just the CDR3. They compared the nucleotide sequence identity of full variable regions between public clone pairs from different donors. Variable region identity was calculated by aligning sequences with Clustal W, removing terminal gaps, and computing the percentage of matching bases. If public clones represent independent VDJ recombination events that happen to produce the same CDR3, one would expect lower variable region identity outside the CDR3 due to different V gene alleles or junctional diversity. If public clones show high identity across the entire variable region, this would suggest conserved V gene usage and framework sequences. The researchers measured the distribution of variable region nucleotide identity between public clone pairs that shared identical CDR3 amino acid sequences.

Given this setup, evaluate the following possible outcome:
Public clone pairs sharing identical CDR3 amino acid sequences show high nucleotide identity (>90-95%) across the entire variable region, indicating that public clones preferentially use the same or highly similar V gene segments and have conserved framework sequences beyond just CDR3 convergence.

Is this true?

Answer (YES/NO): NO